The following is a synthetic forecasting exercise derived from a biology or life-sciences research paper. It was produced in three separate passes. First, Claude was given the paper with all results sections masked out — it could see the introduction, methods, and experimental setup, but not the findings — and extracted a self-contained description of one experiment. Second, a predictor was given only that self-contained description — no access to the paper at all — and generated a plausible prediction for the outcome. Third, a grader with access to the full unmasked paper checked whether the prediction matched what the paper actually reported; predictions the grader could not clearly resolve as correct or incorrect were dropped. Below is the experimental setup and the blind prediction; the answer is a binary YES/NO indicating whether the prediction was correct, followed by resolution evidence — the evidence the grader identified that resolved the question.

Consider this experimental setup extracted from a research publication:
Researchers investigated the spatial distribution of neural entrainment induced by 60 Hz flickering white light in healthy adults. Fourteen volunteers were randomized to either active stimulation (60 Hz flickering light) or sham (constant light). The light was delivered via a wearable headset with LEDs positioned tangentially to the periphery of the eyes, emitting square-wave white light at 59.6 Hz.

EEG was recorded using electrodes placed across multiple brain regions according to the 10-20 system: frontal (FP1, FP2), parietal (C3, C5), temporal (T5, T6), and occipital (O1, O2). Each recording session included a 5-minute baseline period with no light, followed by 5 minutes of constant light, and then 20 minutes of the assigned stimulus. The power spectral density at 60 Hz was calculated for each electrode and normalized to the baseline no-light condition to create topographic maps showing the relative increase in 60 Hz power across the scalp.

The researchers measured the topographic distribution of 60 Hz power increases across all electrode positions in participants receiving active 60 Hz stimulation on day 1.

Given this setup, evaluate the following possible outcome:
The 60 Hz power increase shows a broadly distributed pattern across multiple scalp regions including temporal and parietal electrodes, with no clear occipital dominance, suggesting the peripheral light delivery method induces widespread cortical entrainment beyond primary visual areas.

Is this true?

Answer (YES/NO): YES